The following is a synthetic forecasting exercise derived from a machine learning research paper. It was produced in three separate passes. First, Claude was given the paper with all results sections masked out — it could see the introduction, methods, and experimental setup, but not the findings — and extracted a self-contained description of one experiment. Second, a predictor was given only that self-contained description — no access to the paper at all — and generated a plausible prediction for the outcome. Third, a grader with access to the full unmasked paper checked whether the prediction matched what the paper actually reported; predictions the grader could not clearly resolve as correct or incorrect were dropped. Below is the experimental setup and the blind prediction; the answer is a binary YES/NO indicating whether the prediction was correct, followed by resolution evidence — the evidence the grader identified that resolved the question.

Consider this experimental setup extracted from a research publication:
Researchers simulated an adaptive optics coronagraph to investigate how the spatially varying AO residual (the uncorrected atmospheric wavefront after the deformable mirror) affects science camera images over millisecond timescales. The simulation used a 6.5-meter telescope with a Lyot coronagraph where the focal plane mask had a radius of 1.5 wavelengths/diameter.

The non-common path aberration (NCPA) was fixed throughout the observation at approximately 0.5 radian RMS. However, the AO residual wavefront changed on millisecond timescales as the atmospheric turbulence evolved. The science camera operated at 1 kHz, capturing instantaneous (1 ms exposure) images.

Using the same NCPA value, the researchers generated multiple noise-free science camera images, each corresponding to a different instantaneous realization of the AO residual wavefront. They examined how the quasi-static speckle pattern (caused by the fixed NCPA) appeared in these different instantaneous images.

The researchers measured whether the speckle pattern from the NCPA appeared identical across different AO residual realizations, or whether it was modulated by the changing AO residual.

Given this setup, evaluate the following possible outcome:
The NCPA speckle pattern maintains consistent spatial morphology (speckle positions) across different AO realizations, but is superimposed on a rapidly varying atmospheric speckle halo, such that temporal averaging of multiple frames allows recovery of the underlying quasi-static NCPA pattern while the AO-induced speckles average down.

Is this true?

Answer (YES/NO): NO